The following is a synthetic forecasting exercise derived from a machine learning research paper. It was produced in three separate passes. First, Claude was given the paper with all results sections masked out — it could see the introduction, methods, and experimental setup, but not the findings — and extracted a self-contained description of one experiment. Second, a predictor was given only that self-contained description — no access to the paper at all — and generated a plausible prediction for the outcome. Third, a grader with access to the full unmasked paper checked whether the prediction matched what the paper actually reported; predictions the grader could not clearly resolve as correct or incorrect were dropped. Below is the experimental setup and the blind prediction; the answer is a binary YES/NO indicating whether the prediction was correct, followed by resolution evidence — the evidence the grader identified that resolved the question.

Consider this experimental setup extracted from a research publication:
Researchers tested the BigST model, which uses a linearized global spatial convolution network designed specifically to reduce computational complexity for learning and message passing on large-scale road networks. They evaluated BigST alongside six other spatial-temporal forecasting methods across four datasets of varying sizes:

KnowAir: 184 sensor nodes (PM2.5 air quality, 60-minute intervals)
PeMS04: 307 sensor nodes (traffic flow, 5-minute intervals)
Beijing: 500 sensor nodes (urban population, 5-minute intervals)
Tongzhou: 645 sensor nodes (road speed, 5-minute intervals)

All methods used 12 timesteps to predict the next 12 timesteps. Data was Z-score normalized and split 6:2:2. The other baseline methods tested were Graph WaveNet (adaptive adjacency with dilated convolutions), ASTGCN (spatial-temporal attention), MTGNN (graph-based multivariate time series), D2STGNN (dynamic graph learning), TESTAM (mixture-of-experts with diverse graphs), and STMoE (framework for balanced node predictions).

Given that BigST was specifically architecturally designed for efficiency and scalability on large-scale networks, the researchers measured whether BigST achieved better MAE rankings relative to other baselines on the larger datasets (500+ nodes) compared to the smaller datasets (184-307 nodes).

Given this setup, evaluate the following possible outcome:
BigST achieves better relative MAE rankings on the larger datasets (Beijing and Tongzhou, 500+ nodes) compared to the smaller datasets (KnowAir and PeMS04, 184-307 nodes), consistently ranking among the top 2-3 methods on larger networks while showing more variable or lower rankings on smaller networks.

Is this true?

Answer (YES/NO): NO